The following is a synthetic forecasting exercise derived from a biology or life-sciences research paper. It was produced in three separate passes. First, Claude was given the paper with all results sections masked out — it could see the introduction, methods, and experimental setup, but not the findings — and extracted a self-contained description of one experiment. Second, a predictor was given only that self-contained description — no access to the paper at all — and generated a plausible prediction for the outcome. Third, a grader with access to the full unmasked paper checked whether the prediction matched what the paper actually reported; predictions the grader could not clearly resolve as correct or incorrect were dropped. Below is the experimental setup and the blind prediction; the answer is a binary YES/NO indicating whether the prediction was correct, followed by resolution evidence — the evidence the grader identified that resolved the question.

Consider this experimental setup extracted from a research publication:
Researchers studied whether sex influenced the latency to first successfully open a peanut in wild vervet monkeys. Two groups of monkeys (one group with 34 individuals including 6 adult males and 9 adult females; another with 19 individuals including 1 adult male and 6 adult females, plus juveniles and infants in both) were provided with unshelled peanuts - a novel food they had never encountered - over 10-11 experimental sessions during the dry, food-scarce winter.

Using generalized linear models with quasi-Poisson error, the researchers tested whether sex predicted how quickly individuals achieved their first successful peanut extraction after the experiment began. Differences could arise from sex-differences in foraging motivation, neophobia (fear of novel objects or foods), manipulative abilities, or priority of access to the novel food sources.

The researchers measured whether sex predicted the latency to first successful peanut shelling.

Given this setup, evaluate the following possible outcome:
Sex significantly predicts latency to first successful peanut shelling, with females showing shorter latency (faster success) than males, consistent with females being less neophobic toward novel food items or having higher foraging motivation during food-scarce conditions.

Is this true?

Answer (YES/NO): NO